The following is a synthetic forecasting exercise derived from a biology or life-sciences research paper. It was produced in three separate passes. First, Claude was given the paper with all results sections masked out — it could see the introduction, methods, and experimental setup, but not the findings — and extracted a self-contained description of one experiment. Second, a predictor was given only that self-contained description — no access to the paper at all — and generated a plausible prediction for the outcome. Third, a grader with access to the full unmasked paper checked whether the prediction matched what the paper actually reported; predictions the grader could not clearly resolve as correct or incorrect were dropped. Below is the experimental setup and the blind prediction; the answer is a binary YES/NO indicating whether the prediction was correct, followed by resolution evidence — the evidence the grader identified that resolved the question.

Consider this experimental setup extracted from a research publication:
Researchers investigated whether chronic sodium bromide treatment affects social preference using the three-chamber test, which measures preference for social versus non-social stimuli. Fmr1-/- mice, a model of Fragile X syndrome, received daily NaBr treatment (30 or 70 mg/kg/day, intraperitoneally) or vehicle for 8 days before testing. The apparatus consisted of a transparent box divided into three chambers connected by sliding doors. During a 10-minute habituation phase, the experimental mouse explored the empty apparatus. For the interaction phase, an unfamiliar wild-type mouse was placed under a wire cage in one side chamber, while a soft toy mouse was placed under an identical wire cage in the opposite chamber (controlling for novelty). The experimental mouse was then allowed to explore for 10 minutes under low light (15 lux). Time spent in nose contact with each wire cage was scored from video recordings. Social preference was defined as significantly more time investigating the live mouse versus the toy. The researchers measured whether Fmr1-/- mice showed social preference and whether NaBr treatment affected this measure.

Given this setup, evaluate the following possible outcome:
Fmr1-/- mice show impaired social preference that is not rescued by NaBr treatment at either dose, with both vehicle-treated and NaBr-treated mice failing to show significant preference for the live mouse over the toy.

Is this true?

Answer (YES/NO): NO